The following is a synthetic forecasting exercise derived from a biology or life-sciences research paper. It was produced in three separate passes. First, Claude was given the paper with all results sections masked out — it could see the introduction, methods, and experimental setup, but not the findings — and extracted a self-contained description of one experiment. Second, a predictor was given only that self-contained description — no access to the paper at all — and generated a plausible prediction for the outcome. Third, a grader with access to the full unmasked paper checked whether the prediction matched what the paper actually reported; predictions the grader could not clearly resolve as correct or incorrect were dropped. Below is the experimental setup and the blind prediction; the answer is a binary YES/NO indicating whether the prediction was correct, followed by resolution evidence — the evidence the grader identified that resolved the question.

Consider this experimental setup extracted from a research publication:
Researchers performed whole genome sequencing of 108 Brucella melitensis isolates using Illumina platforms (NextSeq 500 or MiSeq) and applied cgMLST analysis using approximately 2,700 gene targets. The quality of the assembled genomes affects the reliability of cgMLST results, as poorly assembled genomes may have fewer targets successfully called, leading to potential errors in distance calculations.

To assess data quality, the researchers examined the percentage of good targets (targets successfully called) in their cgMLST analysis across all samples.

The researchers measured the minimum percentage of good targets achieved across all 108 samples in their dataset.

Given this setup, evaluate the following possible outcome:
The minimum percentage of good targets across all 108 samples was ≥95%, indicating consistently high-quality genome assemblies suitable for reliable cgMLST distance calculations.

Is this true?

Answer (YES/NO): YES